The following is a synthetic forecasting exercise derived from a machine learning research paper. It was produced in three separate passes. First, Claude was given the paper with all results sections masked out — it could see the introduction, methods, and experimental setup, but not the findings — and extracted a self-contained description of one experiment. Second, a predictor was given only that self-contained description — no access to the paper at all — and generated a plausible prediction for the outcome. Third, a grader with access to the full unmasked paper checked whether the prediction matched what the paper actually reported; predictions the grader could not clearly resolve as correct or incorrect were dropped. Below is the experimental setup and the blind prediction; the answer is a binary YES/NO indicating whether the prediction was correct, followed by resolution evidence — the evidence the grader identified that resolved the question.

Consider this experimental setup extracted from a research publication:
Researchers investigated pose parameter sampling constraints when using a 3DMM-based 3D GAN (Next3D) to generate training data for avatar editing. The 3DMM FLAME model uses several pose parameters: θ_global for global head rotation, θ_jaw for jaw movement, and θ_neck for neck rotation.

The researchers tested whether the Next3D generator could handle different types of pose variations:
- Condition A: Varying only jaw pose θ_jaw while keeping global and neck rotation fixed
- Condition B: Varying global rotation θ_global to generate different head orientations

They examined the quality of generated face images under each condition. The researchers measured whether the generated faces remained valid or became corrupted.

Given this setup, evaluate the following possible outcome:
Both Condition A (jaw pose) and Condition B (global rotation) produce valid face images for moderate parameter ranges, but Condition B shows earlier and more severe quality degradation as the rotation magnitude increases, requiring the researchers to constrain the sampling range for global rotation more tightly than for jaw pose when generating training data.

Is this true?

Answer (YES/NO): NO